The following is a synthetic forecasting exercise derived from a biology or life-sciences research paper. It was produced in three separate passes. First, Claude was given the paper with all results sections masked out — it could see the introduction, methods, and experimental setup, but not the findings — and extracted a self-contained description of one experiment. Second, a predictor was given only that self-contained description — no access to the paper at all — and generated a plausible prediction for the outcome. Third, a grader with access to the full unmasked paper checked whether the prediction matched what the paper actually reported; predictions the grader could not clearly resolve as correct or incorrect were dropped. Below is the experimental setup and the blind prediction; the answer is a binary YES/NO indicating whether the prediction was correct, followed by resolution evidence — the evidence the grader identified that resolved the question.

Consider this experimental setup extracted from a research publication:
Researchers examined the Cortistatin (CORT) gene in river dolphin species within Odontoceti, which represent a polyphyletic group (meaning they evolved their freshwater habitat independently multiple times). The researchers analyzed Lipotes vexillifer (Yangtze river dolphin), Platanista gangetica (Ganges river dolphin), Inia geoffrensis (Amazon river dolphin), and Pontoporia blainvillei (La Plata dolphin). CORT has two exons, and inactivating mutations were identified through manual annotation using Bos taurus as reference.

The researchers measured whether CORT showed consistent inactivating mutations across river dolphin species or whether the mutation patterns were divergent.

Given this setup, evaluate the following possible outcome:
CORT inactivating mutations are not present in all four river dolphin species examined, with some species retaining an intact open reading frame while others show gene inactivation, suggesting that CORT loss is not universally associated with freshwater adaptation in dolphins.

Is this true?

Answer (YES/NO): YES